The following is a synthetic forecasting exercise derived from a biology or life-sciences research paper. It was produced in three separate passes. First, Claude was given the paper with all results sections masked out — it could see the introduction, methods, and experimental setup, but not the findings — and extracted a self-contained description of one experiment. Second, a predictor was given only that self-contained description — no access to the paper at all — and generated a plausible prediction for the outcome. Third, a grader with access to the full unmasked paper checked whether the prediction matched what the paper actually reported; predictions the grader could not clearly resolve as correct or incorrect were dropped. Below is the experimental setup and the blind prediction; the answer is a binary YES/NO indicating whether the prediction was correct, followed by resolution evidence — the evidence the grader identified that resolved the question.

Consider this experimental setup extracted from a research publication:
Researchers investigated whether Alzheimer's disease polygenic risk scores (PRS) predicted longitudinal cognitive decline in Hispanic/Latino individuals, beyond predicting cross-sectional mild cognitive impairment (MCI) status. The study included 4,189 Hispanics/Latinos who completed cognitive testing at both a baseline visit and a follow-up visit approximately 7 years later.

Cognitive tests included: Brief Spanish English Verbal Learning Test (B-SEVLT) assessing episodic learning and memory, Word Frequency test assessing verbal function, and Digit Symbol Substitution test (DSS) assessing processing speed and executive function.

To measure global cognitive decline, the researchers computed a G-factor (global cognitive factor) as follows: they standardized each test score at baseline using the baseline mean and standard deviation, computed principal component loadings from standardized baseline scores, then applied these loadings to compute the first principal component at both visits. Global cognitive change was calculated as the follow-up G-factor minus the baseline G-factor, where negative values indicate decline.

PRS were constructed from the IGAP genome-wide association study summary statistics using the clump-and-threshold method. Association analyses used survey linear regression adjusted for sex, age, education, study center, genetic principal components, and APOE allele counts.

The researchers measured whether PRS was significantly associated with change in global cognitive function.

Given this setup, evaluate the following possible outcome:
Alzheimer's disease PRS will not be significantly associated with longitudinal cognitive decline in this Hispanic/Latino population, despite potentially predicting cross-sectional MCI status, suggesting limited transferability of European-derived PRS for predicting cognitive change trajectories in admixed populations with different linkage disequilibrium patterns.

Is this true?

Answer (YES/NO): YES